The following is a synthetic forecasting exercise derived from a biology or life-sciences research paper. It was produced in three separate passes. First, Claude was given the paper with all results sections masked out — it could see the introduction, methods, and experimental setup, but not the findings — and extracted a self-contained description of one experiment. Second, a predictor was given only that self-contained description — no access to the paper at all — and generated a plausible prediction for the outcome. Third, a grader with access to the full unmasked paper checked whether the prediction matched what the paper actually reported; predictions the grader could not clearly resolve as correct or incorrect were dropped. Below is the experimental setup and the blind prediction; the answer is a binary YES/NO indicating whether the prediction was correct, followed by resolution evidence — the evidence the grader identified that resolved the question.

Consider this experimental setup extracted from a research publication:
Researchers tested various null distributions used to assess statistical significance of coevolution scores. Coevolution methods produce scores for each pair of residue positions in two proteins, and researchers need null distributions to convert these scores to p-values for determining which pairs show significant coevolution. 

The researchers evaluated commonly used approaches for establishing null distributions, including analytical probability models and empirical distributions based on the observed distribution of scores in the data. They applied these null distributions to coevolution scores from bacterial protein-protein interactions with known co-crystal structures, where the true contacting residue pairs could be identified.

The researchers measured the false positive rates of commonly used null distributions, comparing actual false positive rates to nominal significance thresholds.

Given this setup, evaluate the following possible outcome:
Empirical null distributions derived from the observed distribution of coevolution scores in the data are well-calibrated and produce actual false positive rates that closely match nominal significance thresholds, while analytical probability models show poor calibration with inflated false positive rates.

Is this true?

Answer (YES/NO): NO